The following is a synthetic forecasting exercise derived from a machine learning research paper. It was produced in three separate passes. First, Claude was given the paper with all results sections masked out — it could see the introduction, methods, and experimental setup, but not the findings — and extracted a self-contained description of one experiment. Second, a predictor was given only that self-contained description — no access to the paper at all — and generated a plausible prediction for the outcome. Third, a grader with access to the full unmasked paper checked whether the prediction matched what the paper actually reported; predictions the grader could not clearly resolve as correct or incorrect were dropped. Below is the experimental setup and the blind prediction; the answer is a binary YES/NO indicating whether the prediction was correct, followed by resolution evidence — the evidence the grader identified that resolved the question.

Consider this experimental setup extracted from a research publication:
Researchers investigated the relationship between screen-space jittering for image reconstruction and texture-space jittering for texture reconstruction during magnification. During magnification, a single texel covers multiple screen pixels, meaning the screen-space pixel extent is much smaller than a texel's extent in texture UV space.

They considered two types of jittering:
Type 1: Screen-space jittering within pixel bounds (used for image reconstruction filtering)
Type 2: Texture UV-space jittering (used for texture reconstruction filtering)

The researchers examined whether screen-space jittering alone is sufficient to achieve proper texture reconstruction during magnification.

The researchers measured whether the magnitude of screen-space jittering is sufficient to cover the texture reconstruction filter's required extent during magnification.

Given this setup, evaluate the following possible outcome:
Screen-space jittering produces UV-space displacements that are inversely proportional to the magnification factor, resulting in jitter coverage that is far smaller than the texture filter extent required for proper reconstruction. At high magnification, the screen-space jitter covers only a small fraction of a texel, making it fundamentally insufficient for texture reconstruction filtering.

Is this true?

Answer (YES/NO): YES